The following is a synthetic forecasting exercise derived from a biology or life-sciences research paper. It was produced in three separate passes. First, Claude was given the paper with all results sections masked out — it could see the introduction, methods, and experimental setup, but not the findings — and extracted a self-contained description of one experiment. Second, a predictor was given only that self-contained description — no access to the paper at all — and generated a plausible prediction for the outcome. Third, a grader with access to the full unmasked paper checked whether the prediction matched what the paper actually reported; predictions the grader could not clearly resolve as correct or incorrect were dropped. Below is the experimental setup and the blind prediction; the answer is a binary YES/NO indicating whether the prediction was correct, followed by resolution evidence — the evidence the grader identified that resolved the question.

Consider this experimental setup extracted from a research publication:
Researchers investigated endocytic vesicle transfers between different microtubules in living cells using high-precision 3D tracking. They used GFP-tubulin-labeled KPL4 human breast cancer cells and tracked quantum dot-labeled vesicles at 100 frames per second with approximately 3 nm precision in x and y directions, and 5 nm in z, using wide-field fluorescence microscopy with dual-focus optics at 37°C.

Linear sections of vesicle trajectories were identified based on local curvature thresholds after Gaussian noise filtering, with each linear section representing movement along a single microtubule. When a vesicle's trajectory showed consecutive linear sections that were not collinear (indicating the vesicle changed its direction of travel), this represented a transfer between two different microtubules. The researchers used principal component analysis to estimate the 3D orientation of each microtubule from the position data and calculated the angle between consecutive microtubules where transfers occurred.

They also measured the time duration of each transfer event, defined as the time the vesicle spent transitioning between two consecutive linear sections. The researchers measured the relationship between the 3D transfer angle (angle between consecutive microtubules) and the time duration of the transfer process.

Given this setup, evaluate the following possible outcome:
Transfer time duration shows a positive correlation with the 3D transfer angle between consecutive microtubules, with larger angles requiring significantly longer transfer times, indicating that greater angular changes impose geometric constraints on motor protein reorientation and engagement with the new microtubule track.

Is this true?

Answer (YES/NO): NO